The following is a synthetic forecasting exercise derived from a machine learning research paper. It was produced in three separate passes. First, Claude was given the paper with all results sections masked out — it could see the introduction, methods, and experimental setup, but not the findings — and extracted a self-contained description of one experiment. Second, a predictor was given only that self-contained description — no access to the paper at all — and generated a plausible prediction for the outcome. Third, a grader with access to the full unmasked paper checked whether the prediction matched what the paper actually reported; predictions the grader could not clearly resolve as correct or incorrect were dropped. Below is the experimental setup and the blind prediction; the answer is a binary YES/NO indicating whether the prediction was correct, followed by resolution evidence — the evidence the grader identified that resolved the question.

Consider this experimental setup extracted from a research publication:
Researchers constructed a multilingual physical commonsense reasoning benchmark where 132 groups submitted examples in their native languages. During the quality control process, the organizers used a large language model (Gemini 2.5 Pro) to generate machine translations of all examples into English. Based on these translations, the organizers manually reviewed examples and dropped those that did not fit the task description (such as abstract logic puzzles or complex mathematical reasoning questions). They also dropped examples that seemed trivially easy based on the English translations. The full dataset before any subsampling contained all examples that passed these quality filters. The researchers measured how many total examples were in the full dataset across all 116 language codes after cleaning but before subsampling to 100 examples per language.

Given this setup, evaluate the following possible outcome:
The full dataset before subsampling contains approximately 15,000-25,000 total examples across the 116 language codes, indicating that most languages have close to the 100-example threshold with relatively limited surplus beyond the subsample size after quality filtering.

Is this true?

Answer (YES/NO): NO